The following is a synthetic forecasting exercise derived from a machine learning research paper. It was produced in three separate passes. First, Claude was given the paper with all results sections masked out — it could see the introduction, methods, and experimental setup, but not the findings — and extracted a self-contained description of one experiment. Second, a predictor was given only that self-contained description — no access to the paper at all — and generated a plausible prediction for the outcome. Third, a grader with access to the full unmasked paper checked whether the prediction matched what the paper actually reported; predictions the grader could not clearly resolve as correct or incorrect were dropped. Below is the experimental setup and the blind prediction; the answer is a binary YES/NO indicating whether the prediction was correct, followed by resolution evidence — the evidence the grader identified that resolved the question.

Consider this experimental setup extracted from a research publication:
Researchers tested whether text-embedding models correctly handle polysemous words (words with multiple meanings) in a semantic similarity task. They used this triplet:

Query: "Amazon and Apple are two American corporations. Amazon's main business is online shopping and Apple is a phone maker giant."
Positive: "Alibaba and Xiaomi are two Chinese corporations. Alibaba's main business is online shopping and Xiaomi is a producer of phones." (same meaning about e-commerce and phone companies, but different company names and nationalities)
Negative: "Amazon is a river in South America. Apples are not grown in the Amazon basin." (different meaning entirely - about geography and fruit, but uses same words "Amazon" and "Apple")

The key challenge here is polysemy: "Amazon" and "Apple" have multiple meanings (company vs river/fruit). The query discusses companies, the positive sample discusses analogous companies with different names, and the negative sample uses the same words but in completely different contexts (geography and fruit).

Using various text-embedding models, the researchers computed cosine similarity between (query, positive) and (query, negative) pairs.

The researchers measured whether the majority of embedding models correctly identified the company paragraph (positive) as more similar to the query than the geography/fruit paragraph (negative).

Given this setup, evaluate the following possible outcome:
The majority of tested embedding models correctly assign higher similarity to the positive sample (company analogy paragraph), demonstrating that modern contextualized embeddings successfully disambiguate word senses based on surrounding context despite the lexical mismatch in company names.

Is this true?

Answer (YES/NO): NO